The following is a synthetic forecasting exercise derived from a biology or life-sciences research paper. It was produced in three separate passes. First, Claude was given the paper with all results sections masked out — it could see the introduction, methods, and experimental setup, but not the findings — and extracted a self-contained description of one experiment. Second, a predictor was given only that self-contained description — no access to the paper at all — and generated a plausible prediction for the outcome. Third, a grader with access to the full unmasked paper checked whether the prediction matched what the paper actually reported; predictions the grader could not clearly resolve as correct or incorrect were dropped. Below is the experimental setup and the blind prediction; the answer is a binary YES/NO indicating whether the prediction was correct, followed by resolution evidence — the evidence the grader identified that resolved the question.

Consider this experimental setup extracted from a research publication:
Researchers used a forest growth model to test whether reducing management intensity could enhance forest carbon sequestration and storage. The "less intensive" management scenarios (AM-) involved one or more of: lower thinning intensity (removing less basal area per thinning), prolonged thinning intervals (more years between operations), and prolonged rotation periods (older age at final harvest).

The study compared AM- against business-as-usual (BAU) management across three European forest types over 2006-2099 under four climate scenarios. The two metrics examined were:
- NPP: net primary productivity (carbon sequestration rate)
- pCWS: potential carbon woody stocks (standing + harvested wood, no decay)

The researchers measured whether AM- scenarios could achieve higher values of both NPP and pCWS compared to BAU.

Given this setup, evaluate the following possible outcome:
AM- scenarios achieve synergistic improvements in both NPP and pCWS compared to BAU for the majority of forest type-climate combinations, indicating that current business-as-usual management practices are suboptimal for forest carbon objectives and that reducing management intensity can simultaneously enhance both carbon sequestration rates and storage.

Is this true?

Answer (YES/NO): NO